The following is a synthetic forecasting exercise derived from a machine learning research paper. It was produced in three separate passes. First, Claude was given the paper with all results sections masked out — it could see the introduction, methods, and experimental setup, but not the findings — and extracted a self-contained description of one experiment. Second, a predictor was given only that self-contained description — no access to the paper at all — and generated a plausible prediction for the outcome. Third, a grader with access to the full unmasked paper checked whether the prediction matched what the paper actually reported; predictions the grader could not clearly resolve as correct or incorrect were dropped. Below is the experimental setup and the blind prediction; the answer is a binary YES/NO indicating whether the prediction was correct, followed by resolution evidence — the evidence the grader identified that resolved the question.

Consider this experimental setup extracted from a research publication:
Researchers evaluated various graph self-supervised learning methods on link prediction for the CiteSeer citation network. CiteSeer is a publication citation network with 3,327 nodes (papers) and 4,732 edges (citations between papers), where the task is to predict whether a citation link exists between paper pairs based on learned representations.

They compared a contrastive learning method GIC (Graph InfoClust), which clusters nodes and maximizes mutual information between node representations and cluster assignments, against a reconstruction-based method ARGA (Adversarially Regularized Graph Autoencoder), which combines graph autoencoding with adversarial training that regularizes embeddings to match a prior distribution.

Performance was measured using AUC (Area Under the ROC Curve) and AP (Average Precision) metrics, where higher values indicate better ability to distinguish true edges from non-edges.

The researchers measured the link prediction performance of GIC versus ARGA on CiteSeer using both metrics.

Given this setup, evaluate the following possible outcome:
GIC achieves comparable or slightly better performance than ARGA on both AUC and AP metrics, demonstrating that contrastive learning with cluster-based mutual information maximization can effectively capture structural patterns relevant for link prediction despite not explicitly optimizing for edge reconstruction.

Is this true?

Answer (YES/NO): NO